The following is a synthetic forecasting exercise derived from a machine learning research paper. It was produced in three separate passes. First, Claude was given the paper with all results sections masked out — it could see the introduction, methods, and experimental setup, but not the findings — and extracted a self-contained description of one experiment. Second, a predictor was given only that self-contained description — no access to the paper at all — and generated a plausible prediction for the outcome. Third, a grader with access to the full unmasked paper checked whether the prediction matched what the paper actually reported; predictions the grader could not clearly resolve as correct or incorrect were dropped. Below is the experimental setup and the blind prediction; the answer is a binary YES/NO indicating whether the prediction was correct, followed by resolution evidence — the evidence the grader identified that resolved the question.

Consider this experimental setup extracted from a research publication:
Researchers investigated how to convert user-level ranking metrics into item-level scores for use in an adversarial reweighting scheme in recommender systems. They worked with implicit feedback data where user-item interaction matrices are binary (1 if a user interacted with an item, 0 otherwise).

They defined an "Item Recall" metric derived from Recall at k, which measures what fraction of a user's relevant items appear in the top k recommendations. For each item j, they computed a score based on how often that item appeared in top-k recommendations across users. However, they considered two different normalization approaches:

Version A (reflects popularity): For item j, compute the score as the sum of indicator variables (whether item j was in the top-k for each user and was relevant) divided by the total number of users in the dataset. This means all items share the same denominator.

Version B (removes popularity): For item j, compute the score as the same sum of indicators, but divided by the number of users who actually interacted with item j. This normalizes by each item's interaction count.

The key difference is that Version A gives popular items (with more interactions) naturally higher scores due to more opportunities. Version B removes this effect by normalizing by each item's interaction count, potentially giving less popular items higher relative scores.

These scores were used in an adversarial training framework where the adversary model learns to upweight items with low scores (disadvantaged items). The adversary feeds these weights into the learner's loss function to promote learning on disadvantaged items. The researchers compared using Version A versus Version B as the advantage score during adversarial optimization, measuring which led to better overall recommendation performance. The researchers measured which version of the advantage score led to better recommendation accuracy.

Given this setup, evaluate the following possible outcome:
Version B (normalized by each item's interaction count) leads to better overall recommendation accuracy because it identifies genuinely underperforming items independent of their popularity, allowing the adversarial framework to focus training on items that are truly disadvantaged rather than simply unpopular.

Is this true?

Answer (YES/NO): NO